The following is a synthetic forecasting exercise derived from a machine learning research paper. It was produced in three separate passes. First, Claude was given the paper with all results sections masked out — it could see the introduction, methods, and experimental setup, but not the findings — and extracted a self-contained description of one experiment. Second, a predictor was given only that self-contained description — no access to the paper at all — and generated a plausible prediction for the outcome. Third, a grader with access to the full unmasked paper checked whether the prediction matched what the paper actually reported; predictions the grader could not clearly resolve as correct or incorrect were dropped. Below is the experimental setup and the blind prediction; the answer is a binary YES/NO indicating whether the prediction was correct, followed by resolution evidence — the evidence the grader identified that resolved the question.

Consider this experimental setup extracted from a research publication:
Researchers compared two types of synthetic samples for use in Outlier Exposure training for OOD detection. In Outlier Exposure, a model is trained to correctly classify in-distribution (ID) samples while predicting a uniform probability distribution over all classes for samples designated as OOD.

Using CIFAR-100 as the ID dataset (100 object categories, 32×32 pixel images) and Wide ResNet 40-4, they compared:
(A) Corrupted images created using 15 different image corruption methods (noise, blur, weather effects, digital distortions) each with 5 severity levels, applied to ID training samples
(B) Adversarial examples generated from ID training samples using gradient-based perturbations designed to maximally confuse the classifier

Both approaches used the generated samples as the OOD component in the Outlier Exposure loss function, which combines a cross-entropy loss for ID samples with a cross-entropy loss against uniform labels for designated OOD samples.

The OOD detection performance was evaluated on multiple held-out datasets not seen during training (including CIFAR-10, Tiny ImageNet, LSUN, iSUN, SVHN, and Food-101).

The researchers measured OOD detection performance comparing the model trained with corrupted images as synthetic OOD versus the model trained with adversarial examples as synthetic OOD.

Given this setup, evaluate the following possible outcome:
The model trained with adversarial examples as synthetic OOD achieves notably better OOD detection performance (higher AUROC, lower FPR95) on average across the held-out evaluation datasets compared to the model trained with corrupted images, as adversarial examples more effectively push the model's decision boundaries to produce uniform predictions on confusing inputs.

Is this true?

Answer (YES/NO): NO